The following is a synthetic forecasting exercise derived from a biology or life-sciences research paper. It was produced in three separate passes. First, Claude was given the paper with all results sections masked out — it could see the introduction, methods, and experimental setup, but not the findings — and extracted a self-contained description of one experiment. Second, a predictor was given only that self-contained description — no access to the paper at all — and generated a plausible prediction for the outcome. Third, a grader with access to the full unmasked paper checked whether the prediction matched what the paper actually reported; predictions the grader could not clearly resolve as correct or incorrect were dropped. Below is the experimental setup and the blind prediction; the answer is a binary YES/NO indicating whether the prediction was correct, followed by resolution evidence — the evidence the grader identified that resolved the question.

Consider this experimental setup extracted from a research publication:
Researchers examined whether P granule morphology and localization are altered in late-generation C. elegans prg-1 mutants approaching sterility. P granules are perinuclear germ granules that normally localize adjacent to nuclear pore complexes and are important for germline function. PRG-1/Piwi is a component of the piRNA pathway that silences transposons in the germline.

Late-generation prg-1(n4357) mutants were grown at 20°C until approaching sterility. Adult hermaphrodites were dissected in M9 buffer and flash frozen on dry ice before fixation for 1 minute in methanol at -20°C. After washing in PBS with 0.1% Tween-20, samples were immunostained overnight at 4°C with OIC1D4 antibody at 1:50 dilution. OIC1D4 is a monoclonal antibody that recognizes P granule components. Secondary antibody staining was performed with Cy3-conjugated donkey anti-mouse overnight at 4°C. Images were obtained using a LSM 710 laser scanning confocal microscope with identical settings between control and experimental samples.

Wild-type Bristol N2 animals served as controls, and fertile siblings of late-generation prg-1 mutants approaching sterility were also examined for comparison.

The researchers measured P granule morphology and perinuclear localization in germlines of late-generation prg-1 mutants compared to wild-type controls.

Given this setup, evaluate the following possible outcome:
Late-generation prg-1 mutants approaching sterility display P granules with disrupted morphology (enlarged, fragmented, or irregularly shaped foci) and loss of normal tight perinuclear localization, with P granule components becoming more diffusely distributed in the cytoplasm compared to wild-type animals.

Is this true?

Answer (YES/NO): NO